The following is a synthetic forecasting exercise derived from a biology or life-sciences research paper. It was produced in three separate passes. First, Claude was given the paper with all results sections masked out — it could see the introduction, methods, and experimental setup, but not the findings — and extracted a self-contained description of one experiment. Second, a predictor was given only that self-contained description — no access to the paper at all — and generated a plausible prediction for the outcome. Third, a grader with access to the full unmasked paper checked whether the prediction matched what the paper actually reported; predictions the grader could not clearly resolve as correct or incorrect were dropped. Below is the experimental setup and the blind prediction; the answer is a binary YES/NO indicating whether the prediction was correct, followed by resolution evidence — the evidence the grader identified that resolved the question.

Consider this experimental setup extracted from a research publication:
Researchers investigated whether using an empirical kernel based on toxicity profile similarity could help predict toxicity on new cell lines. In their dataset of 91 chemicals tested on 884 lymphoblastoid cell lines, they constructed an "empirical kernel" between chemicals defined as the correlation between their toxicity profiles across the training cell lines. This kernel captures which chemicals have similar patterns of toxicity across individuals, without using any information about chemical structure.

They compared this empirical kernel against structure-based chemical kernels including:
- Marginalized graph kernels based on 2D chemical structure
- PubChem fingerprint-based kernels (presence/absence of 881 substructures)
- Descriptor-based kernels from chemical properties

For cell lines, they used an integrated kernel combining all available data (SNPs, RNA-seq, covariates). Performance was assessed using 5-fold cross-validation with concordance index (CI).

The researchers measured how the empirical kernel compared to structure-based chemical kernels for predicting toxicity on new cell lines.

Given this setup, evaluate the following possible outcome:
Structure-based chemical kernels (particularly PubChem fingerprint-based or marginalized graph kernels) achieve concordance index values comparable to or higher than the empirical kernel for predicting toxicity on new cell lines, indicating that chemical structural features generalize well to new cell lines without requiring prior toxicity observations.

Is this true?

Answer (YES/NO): NO